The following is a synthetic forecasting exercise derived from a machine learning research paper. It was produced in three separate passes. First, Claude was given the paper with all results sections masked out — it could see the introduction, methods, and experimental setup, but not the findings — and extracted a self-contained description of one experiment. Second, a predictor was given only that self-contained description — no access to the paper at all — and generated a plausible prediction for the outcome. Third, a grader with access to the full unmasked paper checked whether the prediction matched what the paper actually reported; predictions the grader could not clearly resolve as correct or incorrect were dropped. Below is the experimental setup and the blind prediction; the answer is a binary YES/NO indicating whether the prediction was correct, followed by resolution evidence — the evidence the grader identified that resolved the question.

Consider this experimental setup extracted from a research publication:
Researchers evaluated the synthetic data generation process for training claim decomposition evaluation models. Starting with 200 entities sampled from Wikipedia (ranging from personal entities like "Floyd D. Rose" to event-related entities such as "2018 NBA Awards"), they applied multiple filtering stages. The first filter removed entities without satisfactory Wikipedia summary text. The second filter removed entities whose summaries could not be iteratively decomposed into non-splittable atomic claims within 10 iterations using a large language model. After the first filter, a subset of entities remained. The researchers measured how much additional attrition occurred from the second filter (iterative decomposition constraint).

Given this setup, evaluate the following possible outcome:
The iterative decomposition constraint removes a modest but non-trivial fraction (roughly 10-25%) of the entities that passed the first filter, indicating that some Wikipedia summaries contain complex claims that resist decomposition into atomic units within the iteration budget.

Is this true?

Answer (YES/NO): NO